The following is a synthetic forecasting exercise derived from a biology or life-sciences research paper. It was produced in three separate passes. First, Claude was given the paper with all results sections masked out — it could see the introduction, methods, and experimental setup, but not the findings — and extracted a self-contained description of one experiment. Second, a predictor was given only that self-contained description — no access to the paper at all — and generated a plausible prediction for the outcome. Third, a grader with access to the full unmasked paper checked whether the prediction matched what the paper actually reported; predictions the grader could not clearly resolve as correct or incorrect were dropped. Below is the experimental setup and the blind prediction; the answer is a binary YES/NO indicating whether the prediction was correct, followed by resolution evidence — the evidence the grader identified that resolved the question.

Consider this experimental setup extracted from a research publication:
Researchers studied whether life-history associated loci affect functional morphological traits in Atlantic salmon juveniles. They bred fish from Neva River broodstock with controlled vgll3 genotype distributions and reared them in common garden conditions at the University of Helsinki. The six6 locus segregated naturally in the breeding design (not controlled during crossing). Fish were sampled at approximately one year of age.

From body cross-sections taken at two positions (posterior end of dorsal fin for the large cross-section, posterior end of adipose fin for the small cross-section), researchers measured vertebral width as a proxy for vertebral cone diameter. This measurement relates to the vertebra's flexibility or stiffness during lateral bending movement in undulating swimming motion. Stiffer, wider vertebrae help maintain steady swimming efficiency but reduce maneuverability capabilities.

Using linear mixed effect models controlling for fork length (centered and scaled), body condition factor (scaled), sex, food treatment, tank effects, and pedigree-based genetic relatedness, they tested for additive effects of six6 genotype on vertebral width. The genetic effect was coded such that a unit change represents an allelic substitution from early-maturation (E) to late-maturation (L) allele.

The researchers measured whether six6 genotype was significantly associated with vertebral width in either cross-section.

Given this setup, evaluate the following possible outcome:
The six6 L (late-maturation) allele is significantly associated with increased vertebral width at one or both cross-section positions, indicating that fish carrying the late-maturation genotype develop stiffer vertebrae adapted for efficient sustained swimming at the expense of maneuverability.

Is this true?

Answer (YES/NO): NO